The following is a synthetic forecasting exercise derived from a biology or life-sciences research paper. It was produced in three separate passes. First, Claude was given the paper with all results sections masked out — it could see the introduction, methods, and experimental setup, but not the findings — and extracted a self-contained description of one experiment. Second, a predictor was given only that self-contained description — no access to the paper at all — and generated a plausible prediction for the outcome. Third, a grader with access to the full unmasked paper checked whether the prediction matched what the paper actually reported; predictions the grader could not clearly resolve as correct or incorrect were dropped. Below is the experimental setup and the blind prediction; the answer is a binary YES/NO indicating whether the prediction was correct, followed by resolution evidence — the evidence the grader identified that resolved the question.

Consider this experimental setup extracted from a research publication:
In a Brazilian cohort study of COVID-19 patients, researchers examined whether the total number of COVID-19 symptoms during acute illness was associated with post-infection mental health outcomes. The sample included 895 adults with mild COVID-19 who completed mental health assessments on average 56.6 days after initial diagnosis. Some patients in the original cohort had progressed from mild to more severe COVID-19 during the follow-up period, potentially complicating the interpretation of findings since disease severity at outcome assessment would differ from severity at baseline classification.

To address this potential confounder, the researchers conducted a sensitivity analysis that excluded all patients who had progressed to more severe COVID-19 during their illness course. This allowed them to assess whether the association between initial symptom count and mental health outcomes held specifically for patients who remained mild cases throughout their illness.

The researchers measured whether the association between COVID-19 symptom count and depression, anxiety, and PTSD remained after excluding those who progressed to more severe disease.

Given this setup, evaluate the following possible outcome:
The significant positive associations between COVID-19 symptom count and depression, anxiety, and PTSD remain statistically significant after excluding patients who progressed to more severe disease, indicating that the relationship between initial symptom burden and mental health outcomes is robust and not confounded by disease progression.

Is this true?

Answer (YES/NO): YES